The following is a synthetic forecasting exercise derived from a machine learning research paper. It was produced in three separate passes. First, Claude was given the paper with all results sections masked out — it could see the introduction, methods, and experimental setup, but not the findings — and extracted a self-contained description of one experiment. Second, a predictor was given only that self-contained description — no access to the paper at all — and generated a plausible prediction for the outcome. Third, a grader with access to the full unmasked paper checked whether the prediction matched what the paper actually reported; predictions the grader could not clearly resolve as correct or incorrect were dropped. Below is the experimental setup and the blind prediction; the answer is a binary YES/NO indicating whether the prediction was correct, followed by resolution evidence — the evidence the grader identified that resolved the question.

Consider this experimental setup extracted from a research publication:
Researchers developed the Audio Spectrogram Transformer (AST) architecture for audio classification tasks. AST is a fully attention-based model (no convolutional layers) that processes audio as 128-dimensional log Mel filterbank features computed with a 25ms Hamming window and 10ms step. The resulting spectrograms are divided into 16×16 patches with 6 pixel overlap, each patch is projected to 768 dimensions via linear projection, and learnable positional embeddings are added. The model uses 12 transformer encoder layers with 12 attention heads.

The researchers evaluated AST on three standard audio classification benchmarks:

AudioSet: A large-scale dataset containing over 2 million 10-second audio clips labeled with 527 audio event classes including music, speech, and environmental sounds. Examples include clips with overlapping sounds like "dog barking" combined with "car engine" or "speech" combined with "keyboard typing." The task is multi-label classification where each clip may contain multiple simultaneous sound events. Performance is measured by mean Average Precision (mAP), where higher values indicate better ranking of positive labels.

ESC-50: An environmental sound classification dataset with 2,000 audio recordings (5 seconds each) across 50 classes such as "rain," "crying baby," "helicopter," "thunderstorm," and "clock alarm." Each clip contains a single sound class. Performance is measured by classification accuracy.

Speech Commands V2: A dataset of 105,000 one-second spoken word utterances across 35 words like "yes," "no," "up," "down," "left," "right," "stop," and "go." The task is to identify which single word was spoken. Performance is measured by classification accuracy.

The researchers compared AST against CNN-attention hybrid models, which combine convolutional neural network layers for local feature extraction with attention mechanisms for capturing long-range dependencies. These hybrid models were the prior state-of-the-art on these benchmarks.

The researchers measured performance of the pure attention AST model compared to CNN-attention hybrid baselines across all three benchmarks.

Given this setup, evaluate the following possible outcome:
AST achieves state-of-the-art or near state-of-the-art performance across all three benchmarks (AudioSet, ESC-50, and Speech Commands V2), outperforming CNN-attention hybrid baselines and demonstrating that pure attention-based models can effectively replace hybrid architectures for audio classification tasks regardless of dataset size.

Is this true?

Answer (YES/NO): YES